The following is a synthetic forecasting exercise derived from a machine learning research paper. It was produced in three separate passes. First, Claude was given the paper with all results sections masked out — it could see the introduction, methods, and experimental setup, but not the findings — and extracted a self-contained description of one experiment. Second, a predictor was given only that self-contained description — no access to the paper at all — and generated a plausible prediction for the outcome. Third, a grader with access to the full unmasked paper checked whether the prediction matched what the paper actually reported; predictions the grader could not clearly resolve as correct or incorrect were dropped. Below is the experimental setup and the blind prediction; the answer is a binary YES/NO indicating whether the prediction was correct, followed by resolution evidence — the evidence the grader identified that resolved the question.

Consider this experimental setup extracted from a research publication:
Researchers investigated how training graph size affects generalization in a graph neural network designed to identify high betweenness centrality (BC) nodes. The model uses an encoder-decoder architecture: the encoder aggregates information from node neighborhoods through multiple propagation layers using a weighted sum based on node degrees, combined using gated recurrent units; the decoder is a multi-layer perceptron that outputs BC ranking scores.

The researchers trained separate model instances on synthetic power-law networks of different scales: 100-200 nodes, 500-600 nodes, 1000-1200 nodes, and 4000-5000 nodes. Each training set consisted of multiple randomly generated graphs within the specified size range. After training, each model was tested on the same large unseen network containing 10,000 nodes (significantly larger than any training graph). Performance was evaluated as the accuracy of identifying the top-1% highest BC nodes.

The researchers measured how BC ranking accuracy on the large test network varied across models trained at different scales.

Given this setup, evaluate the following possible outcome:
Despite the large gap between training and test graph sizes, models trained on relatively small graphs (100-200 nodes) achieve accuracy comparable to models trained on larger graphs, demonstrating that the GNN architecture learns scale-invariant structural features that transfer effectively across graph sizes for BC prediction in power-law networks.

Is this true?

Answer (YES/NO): NO